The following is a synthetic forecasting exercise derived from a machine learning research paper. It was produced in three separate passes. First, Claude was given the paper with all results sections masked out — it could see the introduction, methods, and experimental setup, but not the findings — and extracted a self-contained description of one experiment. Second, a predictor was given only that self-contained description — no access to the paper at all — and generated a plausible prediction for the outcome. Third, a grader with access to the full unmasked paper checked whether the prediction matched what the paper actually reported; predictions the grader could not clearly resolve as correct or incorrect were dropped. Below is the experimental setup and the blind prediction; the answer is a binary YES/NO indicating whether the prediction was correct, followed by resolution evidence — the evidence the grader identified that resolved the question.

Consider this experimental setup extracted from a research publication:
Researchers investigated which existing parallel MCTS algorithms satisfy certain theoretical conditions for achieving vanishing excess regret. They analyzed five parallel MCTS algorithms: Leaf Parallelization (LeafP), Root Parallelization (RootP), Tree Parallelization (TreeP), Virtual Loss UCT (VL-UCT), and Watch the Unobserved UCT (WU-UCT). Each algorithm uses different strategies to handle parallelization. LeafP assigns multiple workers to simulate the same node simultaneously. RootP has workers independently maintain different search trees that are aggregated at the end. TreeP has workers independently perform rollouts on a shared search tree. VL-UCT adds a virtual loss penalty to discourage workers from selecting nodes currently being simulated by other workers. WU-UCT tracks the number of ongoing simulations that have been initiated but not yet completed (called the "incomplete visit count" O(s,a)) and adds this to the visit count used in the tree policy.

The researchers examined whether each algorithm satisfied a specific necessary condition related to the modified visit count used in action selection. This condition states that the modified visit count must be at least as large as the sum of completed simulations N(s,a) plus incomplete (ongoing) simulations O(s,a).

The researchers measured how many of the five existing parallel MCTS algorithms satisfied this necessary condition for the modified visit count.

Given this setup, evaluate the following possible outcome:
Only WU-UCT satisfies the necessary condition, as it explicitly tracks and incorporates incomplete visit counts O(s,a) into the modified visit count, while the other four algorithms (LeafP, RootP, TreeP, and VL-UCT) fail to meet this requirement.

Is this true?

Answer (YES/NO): YES